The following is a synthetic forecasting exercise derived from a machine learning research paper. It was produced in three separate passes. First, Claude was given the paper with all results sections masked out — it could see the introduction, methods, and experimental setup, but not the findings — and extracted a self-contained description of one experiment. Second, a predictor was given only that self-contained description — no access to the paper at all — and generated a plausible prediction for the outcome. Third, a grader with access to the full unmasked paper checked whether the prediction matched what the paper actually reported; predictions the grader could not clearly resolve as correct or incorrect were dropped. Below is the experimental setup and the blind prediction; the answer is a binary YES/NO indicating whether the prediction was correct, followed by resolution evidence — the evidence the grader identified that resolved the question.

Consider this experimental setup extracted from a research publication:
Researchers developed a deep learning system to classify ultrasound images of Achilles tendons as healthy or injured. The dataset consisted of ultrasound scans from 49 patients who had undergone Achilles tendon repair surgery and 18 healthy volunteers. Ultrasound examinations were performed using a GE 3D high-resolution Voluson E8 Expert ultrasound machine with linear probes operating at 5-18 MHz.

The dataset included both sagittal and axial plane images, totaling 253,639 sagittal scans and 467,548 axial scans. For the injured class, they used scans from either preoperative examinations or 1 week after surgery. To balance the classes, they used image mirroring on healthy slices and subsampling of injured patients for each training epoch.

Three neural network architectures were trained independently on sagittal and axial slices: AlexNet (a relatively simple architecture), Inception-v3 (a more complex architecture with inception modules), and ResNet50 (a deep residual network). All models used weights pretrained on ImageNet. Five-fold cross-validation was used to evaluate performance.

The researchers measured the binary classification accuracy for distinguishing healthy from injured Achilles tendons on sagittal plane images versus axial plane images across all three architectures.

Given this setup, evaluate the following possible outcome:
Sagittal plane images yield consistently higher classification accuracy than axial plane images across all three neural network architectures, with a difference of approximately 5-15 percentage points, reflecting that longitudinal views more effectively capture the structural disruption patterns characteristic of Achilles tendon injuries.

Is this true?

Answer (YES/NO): NO